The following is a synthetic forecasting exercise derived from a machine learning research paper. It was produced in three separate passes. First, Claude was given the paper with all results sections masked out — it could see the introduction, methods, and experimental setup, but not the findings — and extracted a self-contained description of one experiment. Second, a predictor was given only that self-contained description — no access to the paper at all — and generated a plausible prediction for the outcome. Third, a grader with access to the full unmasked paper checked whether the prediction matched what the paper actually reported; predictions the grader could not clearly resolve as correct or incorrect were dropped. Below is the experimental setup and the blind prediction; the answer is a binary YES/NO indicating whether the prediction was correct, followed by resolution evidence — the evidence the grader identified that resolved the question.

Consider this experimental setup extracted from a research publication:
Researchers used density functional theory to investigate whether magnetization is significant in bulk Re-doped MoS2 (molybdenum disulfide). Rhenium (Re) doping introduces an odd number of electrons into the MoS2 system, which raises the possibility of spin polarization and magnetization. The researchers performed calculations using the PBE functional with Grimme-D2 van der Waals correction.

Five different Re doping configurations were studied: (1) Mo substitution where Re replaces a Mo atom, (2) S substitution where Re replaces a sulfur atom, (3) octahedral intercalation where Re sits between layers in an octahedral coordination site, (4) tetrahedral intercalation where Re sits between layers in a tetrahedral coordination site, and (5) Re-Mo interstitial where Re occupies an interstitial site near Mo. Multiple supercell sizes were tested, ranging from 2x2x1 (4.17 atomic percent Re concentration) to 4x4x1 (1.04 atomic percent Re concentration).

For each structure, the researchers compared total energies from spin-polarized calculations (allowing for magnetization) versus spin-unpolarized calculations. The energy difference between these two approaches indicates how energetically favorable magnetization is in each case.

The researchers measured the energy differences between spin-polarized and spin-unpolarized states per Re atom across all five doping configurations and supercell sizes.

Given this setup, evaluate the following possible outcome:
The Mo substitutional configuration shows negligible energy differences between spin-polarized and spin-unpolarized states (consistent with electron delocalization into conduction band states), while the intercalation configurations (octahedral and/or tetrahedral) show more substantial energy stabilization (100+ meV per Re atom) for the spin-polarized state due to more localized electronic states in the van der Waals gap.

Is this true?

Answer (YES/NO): NO